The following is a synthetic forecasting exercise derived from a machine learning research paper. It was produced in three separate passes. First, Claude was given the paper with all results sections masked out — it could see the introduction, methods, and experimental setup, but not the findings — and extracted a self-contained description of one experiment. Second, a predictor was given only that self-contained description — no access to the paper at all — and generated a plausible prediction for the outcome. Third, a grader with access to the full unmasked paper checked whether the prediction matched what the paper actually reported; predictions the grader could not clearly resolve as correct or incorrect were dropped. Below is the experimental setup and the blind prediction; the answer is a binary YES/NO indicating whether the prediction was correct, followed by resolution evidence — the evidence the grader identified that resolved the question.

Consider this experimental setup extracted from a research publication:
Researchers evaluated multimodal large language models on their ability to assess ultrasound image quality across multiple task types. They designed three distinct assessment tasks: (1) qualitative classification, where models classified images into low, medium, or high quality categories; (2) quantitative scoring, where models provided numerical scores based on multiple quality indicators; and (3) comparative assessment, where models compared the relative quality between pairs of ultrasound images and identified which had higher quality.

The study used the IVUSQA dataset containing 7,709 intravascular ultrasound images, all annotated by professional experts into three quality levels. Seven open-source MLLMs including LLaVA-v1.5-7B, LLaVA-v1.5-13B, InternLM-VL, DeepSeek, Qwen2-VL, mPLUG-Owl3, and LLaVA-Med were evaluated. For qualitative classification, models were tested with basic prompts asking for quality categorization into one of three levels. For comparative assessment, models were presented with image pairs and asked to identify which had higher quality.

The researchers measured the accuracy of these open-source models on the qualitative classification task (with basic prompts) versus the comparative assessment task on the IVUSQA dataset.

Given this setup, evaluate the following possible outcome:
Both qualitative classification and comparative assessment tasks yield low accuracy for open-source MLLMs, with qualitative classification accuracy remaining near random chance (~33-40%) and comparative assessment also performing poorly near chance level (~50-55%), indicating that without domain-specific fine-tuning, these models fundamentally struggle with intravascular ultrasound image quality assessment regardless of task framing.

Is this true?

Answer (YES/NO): NO